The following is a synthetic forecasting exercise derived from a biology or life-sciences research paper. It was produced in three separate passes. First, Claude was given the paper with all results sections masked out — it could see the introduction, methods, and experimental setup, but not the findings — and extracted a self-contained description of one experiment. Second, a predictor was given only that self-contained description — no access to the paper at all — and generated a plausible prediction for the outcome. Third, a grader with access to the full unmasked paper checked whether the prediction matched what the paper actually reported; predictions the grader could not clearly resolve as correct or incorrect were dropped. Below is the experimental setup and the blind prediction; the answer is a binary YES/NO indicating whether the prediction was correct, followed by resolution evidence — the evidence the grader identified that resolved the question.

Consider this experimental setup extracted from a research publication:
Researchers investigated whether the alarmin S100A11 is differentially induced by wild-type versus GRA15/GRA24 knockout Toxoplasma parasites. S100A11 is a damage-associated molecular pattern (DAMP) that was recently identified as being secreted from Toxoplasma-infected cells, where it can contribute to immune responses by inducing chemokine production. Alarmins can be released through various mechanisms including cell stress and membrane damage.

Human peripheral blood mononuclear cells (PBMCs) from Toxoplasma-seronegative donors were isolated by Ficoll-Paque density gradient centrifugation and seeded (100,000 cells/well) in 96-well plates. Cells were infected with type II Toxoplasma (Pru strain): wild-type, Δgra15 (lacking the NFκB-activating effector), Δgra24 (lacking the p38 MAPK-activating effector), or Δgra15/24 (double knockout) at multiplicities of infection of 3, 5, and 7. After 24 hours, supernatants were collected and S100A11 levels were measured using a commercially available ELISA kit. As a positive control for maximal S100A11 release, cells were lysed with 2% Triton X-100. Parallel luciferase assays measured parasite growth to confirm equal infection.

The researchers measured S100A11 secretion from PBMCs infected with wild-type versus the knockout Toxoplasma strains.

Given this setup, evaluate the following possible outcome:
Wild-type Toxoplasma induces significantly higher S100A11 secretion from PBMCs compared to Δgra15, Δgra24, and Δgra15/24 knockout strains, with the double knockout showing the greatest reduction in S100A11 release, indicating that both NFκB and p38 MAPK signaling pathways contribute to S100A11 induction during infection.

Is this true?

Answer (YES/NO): NO